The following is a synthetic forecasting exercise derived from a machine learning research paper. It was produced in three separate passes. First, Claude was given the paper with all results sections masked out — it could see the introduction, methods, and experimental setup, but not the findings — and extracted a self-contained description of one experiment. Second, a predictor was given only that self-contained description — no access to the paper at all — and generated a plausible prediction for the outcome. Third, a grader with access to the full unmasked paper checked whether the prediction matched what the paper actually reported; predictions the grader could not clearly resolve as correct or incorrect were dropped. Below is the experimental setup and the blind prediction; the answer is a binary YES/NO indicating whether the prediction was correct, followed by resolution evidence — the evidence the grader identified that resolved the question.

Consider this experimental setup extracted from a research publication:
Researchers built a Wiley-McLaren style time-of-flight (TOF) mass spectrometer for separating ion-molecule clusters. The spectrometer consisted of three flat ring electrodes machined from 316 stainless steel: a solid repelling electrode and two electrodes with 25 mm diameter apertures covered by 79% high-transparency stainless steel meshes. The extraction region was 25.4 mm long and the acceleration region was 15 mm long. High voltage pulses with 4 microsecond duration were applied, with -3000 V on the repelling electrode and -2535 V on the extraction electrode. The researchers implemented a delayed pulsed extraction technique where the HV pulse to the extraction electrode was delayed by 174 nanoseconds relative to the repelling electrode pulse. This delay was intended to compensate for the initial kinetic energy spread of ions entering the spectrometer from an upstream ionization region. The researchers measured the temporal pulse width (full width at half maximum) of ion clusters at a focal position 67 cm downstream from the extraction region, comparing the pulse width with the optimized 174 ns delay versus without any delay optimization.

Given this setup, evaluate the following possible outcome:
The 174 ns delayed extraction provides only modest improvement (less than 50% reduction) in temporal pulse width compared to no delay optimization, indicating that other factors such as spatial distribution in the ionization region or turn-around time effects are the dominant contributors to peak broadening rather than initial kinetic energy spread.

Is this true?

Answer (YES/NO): NO